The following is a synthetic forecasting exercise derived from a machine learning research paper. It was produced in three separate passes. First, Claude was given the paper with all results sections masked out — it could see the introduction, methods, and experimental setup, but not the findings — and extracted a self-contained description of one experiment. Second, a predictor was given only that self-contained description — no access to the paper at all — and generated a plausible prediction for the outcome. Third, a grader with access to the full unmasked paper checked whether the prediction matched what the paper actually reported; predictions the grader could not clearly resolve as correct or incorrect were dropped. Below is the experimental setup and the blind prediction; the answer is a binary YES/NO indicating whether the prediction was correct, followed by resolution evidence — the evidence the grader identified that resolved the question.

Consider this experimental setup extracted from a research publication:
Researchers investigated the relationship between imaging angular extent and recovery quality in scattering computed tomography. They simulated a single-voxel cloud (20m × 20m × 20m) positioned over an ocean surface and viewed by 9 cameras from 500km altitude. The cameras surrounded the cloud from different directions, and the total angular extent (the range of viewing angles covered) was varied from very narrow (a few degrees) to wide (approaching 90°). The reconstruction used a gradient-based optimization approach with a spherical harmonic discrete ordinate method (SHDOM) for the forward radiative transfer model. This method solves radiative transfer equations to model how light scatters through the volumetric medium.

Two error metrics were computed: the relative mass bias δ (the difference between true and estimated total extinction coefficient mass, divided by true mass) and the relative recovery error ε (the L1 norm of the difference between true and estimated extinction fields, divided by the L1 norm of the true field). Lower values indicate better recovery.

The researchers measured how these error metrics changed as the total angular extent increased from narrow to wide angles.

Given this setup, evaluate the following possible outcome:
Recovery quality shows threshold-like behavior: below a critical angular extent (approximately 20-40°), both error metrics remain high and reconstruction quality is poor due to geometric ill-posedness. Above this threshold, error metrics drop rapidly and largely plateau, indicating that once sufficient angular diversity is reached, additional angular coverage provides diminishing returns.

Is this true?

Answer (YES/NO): NO